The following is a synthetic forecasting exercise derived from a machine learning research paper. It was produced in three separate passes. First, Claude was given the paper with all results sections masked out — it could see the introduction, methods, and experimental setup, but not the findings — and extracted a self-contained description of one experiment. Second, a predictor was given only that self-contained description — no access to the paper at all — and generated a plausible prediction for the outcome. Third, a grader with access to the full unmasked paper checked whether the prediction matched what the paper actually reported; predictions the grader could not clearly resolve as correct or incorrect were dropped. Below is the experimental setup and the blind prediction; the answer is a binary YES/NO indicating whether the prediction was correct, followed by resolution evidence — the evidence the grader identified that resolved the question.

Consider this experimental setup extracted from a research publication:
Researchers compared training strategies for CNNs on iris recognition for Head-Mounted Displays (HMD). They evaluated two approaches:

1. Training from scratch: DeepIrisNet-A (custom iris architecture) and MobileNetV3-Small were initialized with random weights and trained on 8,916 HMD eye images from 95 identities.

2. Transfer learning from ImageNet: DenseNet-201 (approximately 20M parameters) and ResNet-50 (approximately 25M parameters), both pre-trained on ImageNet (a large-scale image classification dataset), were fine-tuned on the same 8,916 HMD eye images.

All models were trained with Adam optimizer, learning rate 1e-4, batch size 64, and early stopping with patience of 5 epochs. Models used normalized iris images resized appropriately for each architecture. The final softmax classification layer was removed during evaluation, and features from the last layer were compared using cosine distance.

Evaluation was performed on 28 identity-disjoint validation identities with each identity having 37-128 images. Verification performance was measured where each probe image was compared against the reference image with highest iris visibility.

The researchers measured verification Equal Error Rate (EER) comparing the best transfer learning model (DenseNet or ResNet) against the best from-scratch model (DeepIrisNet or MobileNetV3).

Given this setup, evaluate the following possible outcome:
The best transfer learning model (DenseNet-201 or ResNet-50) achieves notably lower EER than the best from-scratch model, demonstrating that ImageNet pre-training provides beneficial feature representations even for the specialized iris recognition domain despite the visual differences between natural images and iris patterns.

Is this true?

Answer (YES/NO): YES